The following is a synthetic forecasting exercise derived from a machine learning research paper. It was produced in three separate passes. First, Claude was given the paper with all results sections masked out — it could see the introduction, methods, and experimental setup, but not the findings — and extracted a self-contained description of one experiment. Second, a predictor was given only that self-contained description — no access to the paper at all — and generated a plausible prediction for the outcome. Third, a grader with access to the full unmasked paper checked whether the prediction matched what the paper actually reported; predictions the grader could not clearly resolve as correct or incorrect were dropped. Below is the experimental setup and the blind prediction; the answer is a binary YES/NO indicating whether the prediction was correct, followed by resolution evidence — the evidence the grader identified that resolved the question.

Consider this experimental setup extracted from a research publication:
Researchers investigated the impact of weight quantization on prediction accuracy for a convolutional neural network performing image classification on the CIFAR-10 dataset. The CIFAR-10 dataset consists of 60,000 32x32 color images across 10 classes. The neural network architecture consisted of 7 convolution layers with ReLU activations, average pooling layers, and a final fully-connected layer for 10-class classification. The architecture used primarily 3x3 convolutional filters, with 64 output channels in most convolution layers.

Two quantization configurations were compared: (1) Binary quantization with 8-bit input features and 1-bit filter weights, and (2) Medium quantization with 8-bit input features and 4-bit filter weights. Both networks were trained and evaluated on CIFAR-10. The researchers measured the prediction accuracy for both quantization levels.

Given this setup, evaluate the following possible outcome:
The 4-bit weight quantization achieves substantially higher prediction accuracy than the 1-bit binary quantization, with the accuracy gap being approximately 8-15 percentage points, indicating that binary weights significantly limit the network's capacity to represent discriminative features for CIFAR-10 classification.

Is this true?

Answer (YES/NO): NO